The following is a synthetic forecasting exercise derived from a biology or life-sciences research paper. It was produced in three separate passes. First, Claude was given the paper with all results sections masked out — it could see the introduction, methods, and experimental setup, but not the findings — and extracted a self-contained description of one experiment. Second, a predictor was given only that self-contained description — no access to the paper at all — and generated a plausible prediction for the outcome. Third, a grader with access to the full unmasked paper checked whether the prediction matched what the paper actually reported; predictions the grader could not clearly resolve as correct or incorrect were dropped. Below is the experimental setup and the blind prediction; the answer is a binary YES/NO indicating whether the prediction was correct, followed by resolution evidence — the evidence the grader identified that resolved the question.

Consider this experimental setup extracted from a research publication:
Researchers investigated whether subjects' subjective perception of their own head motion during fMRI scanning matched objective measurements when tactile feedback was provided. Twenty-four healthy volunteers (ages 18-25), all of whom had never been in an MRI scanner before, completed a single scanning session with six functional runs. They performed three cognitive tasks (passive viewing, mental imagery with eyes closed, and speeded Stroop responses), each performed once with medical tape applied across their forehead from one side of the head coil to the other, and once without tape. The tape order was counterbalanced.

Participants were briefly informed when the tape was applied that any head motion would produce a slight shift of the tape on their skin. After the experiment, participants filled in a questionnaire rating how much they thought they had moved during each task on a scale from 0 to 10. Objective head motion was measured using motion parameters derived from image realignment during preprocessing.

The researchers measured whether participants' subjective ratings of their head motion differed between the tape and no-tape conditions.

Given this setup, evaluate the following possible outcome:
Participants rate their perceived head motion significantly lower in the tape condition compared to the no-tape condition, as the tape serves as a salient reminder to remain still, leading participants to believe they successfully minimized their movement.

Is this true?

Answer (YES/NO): YES